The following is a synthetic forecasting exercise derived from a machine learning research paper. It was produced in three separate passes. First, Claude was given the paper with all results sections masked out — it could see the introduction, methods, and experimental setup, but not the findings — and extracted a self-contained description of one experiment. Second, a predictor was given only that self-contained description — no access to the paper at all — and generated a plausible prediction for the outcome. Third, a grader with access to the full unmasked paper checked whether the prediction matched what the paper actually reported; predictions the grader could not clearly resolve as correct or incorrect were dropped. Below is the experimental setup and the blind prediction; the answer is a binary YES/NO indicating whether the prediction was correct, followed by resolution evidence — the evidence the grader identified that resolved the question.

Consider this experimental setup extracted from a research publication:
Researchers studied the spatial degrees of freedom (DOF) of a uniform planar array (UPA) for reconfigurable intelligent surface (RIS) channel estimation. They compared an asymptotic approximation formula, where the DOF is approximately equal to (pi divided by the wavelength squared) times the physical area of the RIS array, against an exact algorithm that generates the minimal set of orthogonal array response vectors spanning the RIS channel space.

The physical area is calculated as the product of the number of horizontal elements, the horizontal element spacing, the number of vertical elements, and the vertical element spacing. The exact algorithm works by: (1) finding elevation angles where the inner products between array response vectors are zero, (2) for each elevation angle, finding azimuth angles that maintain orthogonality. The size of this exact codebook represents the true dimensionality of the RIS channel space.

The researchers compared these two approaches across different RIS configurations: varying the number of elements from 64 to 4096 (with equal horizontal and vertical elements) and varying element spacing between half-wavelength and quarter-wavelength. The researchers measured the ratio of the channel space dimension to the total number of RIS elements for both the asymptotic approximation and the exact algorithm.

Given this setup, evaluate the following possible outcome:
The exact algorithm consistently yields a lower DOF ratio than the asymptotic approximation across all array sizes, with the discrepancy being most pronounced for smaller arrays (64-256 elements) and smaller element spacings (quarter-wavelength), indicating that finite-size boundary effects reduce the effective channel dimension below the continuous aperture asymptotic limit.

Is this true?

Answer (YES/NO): NO